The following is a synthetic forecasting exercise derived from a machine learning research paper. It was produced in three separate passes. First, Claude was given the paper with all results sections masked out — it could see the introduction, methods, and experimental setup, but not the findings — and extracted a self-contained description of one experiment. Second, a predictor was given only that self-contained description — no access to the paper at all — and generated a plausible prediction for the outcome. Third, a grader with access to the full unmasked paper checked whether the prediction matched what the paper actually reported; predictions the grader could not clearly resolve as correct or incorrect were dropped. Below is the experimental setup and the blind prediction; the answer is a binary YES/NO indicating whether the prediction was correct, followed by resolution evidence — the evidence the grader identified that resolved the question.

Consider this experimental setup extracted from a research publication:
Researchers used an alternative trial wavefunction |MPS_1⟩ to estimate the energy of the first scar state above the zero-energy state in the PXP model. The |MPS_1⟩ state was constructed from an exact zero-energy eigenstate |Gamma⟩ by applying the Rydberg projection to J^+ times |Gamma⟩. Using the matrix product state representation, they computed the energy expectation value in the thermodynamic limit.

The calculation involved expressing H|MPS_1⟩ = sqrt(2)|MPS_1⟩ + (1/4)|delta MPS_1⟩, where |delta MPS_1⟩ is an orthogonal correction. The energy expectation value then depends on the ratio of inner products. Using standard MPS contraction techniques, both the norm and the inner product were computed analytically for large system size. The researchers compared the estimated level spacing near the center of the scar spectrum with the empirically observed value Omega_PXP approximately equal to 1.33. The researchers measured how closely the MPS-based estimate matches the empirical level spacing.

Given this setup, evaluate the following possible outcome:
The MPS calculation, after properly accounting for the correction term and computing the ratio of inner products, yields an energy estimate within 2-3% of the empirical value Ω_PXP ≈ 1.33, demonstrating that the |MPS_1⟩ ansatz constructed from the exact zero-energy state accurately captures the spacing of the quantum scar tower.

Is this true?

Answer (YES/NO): YES